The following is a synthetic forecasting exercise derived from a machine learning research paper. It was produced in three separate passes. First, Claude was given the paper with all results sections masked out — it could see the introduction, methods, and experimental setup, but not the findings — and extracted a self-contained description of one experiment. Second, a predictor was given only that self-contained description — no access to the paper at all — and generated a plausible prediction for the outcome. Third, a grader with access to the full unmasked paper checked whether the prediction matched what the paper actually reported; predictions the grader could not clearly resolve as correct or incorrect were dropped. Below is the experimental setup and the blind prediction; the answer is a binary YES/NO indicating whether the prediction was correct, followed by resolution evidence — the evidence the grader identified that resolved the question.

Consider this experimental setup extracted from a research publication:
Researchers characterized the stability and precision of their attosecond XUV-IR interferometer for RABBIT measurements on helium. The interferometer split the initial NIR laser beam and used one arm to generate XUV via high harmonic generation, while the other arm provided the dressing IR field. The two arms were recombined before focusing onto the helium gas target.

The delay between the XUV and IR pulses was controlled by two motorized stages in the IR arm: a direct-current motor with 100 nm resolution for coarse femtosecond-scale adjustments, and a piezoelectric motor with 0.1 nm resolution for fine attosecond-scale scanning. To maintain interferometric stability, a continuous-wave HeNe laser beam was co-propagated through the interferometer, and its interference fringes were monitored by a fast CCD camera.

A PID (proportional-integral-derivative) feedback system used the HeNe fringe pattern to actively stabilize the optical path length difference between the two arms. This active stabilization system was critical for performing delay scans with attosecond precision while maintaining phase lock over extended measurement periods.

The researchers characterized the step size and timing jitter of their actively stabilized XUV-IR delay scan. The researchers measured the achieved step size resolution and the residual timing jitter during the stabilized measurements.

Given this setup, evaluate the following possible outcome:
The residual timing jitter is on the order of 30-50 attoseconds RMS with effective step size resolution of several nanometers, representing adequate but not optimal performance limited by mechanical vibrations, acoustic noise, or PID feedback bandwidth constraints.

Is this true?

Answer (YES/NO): NO